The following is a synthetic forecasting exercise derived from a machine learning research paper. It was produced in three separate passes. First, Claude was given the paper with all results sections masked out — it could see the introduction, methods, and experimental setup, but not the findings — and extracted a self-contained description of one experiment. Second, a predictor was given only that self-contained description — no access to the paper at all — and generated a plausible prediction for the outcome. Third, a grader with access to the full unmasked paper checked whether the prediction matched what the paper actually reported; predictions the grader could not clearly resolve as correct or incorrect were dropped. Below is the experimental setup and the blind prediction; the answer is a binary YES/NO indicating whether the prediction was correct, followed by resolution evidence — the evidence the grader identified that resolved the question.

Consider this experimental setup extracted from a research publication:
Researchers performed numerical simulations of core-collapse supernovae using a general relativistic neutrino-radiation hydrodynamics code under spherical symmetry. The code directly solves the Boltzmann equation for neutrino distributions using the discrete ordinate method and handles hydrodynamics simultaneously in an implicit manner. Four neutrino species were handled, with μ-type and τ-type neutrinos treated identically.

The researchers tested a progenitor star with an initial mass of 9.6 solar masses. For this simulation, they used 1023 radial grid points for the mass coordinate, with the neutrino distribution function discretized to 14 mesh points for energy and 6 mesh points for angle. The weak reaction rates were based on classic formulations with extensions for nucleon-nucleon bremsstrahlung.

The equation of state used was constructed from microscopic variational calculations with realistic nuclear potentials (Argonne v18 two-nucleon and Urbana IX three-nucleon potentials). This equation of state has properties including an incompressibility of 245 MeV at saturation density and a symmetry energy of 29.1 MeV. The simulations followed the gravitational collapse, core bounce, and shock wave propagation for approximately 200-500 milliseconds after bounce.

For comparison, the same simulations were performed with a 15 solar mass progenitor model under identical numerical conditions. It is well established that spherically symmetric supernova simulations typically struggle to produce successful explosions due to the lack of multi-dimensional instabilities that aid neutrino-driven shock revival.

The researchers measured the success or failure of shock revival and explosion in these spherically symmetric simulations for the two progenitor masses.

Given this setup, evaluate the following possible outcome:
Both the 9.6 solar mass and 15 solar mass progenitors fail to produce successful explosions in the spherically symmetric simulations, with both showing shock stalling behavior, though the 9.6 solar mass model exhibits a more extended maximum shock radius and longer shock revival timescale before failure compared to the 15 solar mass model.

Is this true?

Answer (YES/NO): NO